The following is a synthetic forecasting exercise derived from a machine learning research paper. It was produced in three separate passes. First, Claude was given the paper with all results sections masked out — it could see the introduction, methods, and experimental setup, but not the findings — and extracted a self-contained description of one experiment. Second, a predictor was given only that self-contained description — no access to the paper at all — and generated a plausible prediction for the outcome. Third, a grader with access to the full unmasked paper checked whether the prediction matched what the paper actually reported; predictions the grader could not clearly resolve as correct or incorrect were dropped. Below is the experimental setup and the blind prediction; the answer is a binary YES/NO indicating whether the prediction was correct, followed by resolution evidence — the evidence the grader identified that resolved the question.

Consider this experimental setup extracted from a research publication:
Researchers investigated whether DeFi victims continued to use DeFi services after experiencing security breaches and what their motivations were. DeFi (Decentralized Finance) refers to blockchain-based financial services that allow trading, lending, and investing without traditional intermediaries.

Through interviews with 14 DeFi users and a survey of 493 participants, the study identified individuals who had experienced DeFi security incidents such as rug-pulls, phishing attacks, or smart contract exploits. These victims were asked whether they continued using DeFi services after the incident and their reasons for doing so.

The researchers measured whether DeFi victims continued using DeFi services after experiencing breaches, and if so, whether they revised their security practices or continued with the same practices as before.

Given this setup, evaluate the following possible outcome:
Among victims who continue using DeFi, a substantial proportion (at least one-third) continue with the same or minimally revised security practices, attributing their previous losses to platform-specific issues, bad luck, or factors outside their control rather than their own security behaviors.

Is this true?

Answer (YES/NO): NO